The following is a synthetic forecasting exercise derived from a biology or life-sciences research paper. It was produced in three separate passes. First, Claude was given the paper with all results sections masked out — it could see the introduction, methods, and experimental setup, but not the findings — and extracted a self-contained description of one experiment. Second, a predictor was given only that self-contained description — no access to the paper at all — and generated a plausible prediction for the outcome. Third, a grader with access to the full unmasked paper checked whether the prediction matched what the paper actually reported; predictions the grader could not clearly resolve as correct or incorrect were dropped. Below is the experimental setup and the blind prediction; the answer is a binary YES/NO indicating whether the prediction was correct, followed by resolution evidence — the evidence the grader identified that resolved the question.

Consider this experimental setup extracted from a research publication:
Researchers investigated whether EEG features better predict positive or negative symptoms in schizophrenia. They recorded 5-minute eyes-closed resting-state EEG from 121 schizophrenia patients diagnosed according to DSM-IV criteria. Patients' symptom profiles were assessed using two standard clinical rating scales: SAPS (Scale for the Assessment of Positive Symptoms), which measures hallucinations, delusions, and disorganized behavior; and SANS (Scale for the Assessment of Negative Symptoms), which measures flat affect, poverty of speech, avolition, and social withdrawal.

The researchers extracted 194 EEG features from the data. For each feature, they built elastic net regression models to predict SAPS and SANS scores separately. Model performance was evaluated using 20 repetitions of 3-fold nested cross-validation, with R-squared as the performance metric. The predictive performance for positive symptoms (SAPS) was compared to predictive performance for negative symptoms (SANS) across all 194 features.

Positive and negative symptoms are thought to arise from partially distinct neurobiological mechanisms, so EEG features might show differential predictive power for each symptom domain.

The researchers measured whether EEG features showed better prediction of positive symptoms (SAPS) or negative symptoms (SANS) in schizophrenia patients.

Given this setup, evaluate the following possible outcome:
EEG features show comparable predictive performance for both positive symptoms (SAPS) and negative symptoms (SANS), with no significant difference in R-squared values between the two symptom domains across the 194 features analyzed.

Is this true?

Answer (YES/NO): YES